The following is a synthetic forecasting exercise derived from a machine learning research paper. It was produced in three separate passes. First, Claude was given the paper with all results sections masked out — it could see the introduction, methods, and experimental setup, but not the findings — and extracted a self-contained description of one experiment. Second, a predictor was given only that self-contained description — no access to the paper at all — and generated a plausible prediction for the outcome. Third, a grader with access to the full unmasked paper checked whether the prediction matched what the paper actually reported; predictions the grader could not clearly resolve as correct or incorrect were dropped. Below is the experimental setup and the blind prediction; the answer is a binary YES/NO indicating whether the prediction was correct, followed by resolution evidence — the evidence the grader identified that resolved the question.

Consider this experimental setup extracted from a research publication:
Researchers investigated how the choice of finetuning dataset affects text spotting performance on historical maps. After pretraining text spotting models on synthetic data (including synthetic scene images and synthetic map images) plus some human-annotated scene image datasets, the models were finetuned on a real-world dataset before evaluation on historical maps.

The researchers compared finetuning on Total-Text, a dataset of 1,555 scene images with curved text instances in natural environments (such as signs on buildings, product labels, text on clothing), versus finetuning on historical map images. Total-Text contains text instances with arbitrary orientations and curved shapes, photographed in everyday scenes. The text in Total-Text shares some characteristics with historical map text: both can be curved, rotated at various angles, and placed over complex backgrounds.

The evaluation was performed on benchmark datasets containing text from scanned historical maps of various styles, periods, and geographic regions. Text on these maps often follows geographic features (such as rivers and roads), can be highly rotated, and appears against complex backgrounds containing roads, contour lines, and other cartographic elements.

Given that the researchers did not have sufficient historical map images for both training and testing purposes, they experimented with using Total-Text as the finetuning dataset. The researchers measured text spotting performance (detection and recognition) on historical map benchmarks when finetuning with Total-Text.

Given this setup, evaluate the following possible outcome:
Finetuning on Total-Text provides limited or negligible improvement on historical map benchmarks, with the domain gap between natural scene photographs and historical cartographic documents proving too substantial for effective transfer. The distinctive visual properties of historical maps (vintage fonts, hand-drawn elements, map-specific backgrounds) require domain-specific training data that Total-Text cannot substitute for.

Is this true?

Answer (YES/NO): NO